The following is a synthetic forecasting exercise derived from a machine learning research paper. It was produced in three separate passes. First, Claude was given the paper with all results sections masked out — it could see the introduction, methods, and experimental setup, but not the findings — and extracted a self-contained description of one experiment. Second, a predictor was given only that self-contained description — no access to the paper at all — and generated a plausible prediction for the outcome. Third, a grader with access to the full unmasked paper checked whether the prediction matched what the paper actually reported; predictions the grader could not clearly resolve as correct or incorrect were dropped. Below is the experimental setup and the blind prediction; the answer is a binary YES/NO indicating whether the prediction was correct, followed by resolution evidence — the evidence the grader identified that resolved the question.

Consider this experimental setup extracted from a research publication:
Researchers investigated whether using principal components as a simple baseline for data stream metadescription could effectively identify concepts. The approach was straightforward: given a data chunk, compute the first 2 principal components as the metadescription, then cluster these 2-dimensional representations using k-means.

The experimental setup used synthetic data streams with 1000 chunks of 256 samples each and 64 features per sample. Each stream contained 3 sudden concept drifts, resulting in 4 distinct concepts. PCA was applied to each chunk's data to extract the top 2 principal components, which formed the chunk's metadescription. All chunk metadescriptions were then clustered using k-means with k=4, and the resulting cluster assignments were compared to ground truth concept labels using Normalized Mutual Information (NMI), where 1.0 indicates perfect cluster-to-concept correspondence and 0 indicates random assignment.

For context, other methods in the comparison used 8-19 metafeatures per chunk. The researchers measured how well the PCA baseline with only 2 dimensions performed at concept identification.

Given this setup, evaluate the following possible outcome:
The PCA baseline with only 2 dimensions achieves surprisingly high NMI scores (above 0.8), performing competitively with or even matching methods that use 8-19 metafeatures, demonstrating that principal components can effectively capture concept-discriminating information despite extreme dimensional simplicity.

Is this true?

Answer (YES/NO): YES